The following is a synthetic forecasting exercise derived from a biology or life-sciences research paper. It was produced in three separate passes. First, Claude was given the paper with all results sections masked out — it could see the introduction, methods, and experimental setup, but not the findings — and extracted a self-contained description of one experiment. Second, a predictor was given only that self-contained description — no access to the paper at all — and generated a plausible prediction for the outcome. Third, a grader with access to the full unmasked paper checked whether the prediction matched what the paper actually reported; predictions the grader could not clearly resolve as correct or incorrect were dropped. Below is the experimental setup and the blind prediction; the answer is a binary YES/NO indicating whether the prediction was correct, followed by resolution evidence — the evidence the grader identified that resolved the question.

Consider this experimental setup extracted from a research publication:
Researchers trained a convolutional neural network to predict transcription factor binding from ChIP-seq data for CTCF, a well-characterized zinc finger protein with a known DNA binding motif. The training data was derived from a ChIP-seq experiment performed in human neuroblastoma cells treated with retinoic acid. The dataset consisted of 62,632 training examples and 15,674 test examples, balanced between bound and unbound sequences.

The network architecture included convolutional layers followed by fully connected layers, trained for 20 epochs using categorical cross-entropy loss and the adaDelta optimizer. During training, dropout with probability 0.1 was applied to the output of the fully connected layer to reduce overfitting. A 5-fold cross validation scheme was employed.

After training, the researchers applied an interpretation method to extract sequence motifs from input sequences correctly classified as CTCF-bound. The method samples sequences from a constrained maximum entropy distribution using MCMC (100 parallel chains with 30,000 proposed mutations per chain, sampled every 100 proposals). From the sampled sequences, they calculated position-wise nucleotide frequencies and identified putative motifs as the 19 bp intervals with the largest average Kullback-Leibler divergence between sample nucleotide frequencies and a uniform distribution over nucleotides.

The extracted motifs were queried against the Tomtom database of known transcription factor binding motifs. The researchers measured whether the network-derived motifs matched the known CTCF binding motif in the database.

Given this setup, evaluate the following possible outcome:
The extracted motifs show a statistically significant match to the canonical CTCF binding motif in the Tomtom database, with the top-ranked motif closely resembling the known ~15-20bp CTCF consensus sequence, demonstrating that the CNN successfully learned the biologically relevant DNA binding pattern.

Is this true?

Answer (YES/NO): YES